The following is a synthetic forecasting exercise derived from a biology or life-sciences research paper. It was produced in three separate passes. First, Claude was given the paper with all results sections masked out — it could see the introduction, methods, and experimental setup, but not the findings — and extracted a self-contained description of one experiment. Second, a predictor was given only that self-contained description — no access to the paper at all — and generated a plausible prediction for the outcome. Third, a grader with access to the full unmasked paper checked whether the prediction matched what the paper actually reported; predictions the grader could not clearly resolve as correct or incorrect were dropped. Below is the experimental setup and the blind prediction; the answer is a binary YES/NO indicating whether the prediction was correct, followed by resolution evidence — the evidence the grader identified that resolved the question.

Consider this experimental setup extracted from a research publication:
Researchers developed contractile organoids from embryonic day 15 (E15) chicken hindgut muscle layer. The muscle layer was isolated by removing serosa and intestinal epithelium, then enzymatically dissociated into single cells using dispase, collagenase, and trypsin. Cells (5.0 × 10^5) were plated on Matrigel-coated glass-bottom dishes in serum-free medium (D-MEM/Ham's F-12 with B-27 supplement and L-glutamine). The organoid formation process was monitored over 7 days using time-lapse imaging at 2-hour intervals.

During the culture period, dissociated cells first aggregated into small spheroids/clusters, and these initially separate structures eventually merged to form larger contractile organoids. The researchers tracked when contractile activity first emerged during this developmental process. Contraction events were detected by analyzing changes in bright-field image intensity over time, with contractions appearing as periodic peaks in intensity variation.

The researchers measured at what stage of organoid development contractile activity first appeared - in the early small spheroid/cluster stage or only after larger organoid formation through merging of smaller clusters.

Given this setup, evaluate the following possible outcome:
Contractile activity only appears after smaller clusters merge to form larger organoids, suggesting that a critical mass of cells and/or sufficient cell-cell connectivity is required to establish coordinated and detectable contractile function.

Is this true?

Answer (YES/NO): YES